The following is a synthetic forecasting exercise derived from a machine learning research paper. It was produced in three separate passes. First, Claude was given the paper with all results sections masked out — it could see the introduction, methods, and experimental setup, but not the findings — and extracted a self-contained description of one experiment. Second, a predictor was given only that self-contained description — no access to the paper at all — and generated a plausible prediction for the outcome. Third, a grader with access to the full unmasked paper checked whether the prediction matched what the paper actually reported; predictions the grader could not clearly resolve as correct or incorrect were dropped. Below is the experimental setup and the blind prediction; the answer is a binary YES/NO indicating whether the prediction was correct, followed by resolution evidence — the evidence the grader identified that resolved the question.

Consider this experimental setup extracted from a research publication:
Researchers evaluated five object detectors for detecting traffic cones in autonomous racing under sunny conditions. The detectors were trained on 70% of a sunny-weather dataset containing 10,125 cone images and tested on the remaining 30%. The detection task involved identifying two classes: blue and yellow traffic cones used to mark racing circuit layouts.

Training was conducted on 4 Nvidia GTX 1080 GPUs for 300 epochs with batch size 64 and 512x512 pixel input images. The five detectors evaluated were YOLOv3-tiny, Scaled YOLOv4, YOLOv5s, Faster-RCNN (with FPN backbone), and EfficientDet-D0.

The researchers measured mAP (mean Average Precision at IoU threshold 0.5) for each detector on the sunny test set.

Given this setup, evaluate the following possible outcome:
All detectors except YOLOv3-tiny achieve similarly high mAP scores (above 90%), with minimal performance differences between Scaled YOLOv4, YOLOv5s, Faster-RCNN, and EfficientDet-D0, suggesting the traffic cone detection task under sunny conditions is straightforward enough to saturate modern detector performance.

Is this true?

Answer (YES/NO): NO